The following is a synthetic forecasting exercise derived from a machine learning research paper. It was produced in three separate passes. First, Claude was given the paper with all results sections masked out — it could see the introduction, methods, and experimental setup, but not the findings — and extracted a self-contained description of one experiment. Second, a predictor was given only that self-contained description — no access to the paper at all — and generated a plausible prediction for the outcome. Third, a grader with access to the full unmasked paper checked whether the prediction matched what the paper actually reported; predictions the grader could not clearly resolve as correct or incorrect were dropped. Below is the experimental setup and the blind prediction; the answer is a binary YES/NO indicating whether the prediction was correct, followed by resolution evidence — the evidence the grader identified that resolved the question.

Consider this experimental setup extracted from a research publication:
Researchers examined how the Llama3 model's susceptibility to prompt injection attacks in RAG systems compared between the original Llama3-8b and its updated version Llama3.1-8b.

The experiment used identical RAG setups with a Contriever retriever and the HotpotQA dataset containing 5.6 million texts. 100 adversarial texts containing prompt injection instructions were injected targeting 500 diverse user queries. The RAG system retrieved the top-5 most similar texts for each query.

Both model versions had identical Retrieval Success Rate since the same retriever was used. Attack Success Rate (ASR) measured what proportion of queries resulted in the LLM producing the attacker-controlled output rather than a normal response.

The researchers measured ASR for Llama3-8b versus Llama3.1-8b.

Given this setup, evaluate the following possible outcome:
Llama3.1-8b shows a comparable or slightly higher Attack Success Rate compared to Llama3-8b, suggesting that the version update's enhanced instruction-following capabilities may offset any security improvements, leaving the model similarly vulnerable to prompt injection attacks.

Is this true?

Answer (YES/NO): NO